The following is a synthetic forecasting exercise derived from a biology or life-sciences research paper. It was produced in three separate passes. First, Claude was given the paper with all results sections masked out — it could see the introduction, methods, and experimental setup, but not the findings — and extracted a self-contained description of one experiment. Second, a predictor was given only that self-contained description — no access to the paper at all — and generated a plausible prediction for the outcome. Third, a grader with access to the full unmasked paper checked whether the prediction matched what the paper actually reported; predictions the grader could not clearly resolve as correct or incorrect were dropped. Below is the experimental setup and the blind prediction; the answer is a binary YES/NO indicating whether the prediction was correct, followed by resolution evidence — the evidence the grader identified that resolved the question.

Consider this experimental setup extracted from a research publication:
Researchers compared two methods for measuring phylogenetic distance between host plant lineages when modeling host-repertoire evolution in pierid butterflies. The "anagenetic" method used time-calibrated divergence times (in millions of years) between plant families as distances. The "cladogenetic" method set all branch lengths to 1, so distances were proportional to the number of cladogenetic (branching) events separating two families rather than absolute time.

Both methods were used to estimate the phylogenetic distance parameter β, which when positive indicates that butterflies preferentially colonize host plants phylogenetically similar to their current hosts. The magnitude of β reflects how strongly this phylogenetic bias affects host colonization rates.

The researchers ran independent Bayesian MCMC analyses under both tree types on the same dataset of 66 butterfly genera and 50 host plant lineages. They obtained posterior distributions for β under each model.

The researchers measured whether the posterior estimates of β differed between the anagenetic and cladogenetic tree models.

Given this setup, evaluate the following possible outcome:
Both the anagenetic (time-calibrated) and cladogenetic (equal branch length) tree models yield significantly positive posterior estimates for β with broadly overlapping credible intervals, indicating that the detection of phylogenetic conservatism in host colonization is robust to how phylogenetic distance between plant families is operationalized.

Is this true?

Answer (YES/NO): NO